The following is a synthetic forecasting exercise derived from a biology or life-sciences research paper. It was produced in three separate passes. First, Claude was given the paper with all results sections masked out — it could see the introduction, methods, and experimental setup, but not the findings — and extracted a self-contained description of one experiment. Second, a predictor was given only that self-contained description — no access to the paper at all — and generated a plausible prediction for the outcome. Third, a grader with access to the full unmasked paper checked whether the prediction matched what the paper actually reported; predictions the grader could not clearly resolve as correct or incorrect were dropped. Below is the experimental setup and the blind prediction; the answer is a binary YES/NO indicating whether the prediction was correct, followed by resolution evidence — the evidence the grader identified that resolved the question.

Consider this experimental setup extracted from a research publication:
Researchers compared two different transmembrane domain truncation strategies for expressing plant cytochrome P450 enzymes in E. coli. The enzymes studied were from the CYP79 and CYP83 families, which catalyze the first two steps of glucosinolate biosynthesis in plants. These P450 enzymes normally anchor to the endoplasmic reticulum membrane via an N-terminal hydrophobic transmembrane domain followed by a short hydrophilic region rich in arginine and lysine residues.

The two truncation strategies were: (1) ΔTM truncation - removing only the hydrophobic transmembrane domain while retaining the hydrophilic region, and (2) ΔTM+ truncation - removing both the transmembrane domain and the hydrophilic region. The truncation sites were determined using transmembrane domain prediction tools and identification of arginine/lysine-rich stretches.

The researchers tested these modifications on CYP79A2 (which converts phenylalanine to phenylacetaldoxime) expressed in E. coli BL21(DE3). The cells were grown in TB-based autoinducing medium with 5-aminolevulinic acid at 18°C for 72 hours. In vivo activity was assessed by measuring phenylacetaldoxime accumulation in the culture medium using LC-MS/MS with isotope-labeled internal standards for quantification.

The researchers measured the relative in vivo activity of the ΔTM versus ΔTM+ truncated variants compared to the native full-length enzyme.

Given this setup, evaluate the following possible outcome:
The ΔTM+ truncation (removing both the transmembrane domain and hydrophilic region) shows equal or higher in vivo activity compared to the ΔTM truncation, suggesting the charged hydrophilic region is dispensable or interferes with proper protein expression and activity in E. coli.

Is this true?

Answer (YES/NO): NO